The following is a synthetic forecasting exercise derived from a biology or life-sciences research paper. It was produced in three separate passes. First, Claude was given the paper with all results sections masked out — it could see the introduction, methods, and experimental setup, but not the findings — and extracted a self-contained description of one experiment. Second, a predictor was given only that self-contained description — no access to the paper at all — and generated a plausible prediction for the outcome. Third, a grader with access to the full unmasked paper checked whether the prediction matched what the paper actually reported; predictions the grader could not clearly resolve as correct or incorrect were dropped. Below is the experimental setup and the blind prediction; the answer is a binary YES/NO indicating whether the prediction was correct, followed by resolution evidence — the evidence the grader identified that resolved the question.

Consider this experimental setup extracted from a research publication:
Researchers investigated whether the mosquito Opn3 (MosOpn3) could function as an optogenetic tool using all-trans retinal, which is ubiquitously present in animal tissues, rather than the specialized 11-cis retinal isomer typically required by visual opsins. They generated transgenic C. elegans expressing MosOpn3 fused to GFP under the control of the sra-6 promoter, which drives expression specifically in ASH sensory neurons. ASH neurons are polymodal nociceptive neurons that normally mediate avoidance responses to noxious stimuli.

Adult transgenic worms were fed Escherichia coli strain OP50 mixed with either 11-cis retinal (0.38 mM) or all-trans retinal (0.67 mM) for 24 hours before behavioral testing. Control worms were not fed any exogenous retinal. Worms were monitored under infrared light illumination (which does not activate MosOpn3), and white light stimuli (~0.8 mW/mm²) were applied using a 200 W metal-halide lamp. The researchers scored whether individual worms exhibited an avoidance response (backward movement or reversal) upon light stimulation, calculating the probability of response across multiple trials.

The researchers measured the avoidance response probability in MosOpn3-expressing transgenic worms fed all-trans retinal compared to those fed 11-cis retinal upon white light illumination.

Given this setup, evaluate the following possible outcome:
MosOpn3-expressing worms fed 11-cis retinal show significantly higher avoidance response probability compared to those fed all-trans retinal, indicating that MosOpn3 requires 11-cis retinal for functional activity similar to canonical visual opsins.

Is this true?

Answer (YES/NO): NO